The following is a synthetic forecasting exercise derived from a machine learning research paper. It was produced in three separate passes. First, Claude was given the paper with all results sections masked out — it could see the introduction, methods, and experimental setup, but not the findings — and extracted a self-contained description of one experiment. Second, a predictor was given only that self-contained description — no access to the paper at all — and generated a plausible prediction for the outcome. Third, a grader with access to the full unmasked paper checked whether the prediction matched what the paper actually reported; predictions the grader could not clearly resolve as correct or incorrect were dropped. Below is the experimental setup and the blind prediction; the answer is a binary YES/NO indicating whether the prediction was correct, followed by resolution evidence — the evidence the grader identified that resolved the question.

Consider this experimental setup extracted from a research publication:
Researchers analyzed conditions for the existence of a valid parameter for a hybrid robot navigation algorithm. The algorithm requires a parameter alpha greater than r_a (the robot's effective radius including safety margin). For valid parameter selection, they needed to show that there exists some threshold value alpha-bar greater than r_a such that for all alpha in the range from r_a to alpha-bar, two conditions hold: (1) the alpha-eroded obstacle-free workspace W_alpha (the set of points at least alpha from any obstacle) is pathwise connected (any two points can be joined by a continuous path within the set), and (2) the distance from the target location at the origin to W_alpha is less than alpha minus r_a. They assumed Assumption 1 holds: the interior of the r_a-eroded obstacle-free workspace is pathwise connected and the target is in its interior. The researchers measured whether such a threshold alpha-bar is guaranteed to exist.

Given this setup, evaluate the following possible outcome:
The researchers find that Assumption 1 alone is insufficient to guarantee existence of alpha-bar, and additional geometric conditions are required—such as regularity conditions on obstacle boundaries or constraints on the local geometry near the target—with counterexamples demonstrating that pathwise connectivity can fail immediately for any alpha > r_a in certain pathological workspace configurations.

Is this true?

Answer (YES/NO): NO